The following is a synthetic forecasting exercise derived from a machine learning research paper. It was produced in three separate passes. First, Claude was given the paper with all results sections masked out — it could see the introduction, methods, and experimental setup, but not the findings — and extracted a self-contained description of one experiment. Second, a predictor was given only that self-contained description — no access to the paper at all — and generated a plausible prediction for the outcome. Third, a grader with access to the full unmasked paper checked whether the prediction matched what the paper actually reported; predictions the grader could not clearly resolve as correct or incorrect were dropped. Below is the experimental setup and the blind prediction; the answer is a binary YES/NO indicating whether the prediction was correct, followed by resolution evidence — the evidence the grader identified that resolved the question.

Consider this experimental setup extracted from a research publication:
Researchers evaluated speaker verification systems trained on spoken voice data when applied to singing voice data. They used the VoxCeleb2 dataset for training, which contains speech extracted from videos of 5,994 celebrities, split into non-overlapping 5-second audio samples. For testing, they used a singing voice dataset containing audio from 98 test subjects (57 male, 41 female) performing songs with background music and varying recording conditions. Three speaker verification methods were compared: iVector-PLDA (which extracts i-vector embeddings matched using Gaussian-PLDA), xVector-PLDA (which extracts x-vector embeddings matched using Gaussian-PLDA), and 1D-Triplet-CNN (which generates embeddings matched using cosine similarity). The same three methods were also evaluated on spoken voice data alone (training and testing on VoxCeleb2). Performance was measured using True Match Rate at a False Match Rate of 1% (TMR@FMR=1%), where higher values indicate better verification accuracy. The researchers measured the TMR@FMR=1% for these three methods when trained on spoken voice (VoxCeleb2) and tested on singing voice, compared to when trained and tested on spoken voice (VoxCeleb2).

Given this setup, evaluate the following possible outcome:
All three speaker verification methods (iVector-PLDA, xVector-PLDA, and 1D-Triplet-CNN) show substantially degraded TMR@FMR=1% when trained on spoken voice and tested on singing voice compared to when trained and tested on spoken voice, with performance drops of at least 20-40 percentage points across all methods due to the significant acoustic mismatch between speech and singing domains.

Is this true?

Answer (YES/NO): YES